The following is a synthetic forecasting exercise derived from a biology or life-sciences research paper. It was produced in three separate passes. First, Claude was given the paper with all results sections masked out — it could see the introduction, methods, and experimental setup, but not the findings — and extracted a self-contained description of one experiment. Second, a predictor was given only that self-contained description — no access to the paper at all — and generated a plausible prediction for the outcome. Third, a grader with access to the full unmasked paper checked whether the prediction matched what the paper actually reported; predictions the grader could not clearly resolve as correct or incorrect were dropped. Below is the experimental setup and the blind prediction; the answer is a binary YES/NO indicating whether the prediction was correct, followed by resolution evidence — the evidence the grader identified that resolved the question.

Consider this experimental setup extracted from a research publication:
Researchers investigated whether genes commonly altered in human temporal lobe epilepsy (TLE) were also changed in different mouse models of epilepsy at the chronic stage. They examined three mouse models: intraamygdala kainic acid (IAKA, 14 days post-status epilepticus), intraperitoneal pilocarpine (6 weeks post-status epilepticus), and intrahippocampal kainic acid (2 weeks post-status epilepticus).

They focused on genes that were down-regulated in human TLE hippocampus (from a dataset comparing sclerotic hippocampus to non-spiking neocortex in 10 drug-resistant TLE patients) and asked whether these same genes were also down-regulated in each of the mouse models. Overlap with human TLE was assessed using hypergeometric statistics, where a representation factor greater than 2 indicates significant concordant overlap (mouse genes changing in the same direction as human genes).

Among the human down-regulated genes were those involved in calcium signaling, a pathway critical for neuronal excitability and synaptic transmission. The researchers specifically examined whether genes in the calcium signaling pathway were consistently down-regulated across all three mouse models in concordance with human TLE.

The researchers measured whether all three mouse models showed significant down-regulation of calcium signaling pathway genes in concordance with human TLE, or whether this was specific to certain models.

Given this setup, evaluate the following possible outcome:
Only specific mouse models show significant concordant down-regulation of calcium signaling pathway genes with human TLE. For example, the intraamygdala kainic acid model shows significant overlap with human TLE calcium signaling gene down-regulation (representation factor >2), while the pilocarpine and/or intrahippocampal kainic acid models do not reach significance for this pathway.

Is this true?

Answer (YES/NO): NO